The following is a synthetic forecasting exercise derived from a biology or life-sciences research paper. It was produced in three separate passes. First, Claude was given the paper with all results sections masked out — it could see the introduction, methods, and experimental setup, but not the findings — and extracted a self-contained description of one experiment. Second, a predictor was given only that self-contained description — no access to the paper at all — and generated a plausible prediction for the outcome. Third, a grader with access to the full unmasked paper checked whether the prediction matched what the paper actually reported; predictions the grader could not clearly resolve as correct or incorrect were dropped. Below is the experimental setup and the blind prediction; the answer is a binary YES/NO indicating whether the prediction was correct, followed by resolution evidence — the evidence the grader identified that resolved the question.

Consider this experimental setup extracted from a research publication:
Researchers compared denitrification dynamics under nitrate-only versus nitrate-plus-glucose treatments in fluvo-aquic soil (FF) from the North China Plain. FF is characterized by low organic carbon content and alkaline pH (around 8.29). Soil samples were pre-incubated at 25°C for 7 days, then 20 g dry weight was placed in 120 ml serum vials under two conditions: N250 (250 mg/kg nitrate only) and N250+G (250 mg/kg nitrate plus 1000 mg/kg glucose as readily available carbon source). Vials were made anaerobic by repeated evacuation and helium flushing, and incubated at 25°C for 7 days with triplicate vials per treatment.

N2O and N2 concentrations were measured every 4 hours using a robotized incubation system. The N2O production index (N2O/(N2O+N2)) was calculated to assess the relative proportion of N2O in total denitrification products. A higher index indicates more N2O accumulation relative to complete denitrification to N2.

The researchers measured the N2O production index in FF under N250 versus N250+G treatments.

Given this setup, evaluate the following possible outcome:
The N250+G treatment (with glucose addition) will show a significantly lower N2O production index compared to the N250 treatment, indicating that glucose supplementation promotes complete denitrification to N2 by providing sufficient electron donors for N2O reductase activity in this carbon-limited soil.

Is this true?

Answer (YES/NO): YES